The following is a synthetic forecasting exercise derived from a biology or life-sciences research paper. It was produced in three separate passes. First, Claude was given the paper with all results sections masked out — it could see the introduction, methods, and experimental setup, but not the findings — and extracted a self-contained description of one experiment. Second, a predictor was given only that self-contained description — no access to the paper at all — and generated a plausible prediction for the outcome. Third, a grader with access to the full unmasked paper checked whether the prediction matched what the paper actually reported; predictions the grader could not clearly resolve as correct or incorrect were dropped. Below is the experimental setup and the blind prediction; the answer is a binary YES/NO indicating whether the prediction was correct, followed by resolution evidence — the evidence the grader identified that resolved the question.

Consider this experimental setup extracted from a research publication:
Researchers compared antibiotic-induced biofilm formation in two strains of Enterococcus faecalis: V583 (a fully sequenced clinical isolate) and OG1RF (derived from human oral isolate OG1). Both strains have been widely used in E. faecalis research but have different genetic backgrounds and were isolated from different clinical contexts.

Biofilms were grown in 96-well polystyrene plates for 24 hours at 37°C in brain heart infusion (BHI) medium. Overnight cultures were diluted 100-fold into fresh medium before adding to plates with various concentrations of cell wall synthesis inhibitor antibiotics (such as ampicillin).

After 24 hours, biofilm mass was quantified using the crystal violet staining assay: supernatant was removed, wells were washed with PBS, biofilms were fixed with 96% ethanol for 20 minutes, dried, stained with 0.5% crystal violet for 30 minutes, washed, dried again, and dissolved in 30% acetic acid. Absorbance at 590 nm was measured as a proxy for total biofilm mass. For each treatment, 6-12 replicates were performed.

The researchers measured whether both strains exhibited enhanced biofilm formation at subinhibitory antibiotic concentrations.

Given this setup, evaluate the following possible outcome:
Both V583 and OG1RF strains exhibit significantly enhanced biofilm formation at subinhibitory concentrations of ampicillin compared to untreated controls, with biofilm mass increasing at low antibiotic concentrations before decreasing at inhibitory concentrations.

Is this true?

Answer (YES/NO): YES